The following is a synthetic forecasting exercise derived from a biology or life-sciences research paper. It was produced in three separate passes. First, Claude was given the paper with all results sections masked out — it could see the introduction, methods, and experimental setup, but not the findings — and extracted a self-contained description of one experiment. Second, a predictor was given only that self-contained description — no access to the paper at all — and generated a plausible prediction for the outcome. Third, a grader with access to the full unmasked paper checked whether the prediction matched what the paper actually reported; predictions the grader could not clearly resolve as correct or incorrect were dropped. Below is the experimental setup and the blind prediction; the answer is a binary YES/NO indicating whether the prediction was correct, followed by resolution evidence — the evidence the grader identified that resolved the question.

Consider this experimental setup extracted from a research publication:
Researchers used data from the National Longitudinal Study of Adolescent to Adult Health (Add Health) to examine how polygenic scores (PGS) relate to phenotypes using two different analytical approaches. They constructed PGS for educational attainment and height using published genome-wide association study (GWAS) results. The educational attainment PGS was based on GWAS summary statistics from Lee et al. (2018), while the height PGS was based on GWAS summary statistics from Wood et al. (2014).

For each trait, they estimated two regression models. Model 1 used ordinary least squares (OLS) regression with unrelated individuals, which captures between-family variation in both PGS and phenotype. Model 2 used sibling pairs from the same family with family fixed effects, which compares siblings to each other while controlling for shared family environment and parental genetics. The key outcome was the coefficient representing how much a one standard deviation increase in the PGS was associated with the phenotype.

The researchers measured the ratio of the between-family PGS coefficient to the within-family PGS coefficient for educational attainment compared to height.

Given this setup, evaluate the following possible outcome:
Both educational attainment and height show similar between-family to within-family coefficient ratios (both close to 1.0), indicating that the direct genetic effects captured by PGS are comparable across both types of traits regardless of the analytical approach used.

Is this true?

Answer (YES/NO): NO